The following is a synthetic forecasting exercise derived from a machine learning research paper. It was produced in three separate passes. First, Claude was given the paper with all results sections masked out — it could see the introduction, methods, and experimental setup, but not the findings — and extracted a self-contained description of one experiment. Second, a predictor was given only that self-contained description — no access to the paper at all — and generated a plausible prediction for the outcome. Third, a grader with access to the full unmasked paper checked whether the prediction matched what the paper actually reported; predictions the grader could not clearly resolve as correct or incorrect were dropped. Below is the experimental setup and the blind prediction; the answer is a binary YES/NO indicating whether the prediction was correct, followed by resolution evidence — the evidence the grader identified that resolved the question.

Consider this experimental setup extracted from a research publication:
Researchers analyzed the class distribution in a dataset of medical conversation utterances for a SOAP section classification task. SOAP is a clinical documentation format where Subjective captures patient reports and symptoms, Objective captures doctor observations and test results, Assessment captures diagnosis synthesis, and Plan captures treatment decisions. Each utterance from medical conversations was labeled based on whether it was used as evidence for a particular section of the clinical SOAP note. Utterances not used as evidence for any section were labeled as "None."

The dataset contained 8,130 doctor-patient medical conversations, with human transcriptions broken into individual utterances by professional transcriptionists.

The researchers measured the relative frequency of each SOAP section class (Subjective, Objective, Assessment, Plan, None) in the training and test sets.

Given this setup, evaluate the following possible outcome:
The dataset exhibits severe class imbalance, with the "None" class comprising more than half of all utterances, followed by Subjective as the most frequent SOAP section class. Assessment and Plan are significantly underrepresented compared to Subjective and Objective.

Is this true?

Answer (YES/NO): NO